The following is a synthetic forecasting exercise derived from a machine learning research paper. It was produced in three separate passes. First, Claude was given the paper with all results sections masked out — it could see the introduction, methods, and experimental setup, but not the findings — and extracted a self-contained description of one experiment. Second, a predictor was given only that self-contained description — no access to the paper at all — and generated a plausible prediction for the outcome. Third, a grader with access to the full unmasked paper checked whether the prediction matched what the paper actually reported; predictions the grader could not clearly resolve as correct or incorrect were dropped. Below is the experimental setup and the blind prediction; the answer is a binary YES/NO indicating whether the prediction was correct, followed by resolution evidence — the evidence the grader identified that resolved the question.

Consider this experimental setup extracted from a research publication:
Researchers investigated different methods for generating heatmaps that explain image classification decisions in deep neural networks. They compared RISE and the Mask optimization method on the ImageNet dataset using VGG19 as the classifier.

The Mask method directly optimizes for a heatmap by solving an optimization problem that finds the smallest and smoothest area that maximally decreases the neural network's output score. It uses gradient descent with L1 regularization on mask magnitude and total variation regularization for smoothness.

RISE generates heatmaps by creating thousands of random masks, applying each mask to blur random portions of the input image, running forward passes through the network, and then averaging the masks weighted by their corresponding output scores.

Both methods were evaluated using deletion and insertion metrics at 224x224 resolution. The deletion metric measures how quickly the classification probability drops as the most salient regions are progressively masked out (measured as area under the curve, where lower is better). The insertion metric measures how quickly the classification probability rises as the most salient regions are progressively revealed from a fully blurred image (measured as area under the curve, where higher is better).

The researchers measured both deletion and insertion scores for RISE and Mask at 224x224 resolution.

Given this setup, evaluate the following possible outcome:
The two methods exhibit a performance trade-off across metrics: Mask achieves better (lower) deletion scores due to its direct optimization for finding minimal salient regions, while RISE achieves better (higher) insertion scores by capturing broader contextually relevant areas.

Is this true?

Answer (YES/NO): YES